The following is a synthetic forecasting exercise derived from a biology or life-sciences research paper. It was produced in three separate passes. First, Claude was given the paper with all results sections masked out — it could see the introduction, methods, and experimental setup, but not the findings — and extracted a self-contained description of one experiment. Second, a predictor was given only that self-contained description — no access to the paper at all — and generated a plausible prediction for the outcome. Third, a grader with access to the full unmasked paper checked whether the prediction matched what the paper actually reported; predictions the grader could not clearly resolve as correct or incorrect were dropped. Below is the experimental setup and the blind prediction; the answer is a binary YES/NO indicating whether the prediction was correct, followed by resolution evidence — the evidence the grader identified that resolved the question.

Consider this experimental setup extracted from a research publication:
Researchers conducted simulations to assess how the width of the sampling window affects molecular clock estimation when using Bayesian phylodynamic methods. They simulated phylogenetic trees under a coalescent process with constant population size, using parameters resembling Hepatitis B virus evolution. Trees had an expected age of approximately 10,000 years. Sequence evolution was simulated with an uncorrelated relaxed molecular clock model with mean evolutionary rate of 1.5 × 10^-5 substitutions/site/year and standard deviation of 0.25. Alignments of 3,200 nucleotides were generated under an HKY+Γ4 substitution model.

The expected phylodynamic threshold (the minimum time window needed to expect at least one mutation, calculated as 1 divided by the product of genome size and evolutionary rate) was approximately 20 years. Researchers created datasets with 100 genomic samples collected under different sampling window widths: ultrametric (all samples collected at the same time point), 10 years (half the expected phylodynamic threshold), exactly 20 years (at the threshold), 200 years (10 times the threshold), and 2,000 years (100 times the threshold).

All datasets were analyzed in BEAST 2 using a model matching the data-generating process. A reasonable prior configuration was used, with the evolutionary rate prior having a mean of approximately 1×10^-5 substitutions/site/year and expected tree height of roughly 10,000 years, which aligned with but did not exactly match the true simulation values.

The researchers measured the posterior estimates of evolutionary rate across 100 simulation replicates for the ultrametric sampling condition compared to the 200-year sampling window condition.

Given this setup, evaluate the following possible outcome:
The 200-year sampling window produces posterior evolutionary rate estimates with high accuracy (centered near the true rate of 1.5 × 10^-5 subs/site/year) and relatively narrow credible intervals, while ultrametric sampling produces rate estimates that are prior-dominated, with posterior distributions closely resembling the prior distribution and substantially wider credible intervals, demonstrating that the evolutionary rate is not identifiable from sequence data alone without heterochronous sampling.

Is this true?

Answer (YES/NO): NO